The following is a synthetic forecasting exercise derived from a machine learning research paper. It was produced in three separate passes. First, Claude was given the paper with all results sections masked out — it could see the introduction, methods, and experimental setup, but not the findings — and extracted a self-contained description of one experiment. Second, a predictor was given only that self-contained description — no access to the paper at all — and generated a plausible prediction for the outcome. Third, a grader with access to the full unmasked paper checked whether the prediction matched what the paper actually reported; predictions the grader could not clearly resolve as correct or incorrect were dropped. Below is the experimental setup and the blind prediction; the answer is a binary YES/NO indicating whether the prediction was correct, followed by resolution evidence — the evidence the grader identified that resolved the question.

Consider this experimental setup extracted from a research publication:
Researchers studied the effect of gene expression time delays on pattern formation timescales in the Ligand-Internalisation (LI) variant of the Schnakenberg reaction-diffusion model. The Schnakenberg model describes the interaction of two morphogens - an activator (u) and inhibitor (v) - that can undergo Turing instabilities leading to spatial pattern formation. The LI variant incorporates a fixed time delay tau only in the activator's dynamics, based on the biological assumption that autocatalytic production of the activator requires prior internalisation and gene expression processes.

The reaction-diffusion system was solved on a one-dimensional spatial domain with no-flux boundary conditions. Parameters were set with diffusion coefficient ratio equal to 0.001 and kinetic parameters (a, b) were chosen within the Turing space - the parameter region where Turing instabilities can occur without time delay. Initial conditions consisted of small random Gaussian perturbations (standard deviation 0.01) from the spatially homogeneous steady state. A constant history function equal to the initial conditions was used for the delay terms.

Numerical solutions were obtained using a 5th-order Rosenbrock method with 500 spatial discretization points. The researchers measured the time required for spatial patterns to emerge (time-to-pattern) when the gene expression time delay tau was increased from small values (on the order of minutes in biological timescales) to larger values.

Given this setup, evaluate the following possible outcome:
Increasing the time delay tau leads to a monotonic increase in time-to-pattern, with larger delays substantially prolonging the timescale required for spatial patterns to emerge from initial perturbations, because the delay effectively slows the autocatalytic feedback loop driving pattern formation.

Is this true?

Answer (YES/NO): YES